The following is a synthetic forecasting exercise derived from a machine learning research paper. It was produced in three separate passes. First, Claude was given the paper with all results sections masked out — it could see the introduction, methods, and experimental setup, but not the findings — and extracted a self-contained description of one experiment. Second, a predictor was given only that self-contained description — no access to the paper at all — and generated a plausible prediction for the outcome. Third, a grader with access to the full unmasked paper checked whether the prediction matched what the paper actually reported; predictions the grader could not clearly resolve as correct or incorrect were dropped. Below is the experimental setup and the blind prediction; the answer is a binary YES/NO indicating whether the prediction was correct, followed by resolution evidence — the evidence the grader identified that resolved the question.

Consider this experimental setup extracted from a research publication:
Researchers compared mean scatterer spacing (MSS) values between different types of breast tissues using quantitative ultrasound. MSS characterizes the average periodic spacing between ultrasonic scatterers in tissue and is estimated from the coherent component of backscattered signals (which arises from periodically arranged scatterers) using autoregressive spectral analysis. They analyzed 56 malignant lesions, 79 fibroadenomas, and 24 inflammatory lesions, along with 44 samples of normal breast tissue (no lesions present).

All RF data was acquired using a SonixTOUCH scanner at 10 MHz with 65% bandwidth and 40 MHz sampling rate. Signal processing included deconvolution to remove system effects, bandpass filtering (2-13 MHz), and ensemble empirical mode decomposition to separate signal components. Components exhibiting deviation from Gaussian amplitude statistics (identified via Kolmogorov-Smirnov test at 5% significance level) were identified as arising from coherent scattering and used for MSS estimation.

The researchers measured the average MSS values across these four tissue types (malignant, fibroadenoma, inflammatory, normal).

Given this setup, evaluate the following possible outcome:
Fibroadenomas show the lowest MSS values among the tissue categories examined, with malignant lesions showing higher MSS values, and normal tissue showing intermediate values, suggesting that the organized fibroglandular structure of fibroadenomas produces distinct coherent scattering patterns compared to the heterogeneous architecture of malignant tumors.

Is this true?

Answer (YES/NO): NO